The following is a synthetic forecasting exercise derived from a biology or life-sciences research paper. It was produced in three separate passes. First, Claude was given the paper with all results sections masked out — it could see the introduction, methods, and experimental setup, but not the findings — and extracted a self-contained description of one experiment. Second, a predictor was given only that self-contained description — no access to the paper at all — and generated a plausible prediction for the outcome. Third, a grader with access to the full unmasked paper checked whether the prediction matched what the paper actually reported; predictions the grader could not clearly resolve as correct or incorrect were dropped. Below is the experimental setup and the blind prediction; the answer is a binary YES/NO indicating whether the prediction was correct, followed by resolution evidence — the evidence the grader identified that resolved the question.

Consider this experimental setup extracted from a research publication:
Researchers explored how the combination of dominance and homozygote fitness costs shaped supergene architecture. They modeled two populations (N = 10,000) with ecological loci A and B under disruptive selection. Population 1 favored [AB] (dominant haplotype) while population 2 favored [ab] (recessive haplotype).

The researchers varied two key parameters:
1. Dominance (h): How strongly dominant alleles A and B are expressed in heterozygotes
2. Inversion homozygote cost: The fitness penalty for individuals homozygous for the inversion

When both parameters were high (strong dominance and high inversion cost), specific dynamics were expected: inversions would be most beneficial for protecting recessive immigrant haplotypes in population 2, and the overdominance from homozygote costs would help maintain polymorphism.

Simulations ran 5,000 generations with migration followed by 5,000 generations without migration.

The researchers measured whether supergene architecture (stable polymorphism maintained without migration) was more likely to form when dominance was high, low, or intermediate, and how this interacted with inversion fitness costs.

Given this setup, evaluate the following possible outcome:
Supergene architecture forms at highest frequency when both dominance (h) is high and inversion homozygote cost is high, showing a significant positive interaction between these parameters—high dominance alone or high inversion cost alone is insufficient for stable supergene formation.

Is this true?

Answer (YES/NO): NO